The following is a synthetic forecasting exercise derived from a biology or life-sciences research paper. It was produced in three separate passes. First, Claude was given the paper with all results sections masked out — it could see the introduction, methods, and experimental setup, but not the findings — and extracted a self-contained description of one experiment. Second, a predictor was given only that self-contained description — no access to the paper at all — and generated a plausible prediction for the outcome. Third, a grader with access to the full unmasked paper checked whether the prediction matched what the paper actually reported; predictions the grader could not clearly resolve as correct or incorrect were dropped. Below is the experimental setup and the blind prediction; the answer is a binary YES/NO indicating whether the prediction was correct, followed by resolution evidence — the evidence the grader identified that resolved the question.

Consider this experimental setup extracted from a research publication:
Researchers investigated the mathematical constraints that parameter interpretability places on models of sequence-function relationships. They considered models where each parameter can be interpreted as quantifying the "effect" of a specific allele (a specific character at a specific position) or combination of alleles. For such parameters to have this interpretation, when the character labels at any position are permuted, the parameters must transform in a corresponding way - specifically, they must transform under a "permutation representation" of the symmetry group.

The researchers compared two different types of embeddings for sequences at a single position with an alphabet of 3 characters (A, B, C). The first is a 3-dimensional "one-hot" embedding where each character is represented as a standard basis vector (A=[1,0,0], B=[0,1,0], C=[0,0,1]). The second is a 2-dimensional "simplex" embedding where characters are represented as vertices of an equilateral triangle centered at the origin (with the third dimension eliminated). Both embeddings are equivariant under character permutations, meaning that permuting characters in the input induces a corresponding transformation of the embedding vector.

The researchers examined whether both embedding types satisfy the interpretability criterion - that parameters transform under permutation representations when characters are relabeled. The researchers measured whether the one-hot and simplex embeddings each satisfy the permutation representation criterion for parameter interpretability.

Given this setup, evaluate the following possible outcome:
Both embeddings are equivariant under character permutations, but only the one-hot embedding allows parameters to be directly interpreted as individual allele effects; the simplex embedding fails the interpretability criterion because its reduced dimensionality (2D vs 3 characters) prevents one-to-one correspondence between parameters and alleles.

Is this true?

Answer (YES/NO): NO